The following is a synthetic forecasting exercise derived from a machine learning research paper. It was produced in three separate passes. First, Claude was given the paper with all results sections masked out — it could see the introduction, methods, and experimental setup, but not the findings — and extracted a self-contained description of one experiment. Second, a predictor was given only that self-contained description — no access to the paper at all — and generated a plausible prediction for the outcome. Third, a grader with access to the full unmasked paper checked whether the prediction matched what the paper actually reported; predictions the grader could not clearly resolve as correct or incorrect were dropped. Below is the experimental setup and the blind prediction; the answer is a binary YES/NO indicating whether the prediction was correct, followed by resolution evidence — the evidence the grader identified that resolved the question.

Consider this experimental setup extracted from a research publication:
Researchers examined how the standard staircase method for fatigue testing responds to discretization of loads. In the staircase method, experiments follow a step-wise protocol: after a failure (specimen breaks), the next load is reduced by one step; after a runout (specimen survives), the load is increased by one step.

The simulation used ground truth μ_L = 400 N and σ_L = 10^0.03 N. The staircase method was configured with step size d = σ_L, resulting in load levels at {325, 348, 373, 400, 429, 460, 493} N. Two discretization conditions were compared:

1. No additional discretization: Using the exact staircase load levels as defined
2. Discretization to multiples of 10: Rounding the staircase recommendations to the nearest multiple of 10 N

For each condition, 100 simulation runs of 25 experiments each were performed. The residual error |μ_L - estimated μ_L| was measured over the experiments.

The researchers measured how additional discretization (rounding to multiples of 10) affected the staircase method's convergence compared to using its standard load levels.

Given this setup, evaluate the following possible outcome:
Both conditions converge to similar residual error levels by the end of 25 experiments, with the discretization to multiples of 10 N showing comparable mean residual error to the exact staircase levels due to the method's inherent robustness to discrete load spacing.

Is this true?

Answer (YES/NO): YES